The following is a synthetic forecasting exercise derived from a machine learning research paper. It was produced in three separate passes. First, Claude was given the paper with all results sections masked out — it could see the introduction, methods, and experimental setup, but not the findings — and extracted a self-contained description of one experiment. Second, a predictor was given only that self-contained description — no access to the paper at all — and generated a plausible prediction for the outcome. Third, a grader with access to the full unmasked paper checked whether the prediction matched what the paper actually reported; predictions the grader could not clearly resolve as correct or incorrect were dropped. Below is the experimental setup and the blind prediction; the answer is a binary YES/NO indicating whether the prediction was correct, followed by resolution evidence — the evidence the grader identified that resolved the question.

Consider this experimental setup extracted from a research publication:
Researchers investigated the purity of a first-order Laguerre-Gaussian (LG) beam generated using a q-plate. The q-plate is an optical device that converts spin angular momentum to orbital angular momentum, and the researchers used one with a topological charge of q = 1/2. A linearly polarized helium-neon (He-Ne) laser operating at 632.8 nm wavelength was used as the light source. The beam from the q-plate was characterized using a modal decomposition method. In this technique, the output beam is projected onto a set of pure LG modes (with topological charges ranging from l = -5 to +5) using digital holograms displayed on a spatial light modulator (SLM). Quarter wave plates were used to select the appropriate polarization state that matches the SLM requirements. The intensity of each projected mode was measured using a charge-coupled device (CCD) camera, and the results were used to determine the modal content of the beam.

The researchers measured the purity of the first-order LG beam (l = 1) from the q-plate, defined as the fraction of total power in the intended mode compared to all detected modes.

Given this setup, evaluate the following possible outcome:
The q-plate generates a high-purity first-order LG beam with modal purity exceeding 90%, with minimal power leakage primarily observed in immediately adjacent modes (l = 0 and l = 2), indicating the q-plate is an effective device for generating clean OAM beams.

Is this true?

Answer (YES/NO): YES